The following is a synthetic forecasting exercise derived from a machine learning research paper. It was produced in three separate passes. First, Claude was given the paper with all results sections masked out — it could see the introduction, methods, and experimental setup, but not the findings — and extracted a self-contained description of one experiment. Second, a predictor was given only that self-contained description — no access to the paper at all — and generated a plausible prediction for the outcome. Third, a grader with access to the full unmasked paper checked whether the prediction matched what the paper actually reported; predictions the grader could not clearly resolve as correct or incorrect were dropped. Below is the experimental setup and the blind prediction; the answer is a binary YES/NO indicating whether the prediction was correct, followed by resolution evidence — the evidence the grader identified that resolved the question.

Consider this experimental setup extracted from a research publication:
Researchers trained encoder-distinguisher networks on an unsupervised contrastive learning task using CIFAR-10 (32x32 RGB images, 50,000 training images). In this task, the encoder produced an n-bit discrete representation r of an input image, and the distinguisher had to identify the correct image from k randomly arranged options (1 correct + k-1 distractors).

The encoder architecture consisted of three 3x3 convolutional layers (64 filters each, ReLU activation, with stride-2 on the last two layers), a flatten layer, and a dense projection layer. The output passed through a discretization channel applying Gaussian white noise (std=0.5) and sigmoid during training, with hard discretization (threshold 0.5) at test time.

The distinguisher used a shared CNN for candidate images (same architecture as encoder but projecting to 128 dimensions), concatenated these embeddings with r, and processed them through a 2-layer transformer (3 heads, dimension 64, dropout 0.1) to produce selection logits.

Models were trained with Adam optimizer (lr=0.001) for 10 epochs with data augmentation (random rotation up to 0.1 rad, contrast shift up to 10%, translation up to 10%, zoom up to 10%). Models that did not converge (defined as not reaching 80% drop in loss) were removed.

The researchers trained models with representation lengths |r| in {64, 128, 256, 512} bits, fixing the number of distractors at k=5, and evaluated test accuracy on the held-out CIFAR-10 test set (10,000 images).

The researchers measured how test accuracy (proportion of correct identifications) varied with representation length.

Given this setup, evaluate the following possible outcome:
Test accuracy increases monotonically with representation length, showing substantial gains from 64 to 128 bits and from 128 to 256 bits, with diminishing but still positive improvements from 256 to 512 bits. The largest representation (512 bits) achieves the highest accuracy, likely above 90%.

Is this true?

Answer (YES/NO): NO